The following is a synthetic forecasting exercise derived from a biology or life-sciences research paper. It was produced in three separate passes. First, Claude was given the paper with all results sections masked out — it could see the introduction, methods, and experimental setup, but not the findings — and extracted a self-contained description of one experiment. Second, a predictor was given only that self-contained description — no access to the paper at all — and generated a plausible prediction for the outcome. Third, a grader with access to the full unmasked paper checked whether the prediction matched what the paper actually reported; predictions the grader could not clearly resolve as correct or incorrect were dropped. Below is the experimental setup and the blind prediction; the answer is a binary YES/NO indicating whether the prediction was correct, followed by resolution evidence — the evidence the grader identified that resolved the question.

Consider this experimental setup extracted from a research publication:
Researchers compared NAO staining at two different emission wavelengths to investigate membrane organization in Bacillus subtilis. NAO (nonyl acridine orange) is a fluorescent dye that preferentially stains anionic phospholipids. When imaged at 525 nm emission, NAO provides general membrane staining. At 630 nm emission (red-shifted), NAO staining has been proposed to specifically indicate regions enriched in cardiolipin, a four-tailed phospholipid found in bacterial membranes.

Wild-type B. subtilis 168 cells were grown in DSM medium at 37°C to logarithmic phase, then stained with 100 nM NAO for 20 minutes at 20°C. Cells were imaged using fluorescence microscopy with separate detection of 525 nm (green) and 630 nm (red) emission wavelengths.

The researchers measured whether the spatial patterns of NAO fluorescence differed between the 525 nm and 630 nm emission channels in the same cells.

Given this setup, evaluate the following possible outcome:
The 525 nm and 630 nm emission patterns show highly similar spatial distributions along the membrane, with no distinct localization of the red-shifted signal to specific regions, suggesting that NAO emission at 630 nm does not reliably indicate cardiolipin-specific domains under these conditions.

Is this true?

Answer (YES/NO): YES